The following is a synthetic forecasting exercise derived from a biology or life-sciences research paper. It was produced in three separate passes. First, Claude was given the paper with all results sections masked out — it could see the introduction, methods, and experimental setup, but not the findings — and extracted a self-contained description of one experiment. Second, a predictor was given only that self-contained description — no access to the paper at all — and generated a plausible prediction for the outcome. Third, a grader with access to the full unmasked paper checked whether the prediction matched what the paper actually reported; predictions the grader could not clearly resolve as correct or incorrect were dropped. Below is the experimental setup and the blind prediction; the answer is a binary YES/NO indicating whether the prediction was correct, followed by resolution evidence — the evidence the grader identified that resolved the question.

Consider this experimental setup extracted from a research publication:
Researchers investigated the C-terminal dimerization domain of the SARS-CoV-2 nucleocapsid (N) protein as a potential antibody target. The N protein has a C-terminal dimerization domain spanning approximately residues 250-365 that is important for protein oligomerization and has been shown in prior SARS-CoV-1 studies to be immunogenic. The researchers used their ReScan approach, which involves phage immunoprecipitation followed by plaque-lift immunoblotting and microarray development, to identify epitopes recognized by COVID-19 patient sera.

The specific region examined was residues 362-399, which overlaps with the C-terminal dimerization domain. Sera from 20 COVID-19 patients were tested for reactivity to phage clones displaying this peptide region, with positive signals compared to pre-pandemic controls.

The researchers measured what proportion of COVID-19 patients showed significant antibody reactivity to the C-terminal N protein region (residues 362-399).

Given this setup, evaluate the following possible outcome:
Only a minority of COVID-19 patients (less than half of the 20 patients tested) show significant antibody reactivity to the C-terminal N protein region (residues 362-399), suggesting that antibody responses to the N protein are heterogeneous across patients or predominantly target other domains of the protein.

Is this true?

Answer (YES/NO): YES